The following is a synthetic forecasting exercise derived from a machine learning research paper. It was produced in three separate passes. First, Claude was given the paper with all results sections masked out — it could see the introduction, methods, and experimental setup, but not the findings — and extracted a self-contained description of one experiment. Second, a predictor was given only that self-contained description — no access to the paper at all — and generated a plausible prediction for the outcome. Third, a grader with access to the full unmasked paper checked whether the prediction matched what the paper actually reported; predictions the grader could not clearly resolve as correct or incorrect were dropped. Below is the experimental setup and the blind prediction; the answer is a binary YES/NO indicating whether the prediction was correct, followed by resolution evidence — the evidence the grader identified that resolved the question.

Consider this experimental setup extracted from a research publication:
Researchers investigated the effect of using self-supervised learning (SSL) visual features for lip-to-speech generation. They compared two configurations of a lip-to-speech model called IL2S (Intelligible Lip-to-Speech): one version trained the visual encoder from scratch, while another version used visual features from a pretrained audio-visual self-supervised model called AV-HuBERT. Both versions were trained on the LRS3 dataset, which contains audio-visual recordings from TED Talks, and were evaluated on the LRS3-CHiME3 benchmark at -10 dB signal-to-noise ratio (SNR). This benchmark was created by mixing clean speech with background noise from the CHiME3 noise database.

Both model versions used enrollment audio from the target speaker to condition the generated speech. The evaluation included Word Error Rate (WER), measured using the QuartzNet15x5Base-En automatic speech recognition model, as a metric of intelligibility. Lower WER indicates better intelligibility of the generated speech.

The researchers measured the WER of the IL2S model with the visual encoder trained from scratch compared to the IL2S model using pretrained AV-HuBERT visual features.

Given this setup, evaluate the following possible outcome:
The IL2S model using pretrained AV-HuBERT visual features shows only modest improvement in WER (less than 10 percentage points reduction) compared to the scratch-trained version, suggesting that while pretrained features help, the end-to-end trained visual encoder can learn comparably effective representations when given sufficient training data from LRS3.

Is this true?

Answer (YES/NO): NO